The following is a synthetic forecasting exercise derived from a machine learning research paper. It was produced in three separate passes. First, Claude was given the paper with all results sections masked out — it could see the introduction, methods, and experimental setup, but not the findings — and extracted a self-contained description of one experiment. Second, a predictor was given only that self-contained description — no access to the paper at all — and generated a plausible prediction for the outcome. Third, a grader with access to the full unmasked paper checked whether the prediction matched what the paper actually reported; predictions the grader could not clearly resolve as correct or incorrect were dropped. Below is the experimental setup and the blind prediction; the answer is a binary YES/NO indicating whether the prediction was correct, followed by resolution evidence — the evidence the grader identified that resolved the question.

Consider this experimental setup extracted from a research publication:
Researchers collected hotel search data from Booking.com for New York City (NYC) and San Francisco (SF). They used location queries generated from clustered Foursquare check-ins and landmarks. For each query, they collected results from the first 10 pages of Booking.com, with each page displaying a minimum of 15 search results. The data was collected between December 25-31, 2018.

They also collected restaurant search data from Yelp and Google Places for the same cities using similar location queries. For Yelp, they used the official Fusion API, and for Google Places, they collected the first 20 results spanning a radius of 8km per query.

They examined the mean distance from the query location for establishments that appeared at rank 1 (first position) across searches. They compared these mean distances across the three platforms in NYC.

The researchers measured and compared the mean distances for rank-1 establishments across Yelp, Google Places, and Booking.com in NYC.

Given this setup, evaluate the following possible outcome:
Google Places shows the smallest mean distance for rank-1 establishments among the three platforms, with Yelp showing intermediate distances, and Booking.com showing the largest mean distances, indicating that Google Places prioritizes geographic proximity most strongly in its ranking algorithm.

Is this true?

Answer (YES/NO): NO